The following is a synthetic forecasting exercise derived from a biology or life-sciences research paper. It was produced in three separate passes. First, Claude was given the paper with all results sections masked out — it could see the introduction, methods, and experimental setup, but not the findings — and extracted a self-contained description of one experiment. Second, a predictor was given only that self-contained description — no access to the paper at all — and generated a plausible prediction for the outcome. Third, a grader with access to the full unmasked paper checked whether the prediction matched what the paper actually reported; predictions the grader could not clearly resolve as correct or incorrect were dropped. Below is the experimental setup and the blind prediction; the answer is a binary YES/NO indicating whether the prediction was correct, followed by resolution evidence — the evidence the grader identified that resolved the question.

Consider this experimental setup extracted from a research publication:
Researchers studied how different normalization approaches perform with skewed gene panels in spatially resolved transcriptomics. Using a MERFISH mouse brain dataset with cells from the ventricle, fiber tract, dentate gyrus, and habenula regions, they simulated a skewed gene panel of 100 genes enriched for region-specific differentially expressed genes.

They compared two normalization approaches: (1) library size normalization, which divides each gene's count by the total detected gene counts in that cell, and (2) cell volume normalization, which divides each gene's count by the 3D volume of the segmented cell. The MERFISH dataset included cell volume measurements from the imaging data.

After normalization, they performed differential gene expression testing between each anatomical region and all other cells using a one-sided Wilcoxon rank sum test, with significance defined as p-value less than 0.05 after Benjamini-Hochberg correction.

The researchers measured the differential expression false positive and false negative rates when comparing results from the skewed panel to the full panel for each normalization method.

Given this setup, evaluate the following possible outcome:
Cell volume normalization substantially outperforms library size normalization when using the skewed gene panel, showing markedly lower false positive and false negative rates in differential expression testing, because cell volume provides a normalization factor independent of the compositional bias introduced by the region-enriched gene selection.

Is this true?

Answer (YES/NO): YES